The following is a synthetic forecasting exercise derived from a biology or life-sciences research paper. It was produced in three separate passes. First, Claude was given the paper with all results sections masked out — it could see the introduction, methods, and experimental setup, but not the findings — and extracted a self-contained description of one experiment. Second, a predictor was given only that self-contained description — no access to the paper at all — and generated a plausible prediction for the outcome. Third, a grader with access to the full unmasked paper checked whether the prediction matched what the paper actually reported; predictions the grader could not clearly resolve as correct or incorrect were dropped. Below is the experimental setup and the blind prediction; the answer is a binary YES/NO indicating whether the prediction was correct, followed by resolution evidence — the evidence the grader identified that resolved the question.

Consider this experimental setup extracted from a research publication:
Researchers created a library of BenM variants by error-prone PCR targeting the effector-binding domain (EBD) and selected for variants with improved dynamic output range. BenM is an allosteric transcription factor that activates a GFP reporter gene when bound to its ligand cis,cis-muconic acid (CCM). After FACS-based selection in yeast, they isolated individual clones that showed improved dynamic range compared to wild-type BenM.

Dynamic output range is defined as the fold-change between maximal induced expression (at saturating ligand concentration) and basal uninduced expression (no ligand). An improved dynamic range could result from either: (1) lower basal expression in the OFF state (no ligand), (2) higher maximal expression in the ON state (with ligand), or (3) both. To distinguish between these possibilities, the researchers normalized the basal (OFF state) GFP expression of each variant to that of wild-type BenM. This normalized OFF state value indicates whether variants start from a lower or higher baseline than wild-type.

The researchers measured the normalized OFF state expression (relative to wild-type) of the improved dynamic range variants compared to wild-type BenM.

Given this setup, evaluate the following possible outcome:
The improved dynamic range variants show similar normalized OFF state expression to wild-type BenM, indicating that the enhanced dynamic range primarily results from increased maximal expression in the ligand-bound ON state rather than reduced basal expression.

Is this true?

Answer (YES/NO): YES